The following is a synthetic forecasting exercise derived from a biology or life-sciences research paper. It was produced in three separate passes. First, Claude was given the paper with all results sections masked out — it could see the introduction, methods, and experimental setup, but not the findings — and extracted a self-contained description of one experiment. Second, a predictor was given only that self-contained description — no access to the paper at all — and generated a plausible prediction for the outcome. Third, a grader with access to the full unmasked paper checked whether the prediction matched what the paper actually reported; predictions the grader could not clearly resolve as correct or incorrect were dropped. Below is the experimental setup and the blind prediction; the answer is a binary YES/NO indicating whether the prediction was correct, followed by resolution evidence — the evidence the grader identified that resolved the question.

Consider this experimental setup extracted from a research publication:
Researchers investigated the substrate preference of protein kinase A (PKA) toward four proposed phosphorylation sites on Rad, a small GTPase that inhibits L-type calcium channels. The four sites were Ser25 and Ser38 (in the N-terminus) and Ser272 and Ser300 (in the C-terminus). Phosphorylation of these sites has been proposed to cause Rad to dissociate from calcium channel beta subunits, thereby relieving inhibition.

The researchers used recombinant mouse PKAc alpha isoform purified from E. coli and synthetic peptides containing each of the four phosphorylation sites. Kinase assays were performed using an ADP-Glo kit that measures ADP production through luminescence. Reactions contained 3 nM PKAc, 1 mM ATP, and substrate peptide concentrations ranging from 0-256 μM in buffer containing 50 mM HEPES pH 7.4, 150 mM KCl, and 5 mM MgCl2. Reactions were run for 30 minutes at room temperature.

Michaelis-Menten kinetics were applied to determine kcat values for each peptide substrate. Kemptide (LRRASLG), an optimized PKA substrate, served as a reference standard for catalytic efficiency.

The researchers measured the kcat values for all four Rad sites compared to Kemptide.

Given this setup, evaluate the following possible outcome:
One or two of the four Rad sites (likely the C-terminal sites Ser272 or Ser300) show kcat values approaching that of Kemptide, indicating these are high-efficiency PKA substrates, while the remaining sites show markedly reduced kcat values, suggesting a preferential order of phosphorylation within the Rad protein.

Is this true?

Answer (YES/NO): NO